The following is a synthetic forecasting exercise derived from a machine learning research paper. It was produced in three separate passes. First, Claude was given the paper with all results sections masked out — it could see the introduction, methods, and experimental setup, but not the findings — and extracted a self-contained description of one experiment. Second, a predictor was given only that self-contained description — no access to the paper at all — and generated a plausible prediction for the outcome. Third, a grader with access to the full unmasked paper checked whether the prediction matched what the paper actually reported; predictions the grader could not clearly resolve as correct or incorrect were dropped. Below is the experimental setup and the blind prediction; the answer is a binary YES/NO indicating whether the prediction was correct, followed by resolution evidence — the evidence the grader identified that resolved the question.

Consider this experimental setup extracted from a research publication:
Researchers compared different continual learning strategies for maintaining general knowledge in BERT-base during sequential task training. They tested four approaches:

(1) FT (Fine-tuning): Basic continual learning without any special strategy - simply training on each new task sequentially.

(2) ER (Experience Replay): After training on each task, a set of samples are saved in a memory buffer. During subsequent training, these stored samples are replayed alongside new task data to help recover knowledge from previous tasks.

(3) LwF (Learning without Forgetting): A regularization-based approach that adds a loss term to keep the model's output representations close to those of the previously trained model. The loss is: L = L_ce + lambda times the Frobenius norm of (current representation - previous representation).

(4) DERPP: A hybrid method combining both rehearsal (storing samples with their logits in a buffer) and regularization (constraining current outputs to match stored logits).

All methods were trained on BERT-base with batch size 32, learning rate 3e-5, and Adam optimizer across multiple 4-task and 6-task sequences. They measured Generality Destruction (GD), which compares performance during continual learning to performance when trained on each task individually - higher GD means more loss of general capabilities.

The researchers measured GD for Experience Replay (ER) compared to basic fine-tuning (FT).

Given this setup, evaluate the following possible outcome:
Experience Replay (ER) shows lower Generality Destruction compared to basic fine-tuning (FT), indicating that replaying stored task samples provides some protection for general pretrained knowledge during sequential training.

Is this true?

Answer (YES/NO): NO